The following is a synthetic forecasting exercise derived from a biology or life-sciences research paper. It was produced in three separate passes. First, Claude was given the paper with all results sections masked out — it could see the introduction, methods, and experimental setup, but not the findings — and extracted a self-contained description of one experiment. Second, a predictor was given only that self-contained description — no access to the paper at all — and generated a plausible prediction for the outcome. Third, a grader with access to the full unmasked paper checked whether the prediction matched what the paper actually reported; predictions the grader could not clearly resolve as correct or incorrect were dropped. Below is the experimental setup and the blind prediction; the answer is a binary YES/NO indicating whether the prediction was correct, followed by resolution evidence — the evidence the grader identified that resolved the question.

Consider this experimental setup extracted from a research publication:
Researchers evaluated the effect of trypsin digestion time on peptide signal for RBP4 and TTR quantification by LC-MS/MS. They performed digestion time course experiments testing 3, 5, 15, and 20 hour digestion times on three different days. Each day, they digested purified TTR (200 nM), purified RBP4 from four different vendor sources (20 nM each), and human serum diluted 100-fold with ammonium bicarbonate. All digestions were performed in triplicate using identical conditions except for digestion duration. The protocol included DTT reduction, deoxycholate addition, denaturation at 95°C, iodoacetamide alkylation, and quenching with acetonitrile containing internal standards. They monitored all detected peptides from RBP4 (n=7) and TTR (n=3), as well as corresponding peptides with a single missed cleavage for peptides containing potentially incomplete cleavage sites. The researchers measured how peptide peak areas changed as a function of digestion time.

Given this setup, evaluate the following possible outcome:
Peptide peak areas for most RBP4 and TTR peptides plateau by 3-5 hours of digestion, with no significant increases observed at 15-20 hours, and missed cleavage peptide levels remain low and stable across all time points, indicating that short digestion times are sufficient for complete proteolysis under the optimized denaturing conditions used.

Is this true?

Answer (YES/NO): NO